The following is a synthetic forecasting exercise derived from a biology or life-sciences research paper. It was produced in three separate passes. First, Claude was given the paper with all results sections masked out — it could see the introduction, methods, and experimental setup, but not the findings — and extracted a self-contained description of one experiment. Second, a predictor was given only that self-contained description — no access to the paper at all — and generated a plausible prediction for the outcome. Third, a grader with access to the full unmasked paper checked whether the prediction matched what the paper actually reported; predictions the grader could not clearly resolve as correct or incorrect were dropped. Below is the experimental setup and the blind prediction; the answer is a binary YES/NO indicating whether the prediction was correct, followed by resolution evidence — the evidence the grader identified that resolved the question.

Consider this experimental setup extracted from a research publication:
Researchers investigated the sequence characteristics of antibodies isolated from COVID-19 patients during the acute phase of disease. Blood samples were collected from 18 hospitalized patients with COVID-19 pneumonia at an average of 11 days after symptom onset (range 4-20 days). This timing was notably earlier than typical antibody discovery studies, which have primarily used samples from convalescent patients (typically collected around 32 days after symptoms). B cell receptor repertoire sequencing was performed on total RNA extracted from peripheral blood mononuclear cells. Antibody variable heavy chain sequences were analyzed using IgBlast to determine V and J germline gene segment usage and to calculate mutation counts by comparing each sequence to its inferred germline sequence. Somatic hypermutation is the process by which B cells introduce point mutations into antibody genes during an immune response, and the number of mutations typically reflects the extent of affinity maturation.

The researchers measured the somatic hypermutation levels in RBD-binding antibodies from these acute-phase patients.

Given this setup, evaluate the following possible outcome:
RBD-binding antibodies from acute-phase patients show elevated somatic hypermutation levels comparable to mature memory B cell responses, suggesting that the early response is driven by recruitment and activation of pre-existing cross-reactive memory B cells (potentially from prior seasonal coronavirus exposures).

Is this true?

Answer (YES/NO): NO